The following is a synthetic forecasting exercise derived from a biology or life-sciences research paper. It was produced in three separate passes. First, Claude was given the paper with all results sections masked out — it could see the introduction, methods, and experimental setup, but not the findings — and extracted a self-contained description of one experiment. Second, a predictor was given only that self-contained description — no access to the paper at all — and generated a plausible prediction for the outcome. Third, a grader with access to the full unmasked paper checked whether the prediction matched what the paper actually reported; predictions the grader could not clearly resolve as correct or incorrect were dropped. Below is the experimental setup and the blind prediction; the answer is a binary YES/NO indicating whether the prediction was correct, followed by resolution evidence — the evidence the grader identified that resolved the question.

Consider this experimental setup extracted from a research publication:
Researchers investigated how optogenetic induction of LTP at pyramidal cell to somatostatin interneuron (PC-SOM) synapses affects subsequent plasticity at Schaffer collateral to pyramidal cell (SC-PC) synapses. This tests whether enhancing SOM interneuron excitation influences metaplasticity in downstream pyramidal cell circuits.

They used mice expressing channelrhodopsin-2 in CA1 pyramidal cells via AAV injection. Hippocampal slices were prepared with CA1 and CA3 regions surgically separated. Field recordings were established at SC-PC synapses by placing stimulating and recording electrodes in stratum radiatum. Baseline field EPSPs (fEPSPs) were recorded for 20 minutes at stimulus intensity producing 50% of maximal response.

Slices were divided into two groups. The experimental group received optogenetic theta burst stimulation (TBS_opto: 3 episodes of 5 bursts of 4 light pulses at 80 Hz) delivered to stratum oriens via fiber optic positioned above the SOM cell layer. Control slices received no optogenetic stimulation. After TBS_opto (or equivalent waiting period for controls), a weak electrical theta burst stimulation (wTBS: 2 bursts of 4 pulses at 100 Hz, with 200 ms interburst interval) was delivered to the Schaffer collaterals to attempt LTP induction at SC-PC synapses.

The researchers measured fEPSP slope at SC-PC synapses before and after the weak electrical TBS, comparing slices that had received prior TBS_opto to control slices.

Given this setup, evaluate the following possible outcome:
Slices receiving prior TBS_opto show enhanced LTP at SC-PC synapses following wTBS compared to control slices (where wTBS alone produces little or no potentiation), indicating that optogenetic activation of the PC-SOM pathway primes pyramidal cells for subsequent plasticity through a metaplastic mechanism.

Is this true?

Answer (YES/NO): YES